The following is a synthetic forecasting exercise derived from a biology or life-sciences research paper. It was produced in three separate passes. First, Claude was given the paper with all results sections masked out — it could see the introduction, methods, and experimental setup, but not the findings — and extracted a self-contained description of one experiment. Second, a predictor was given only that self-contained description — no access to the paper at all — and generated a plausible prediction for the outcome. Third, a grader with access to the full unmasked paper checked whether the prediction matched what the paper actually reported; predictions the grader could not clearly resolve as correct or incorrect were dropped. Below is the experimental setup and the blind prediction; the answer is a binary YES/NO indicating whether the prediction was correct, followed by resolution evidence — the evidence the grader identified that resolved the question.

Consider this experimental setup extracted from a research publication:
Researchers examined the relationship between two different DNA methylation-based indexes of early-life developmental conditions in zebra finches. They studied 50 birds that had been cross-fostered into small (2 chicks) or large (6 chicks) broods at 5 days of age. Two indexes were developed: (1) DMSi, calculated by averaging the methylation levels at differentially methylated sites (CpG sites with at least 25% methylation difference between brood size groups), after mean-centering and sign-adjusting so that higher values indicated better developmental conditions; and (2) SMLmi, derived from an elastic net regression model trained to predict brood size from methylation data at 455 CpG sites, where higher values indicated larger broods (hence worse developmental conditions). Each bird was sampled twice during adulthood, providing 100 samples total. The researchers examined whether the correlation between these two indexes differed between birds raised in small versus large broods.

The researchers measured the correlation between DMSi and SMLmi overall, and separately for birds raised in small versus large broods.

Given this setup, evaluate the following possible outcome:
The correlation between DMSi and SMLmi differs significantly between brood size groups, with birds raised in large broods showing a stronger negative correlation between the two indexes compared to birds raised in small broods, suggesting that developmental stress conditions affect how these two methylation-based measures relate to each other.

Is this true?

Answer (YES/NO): YES